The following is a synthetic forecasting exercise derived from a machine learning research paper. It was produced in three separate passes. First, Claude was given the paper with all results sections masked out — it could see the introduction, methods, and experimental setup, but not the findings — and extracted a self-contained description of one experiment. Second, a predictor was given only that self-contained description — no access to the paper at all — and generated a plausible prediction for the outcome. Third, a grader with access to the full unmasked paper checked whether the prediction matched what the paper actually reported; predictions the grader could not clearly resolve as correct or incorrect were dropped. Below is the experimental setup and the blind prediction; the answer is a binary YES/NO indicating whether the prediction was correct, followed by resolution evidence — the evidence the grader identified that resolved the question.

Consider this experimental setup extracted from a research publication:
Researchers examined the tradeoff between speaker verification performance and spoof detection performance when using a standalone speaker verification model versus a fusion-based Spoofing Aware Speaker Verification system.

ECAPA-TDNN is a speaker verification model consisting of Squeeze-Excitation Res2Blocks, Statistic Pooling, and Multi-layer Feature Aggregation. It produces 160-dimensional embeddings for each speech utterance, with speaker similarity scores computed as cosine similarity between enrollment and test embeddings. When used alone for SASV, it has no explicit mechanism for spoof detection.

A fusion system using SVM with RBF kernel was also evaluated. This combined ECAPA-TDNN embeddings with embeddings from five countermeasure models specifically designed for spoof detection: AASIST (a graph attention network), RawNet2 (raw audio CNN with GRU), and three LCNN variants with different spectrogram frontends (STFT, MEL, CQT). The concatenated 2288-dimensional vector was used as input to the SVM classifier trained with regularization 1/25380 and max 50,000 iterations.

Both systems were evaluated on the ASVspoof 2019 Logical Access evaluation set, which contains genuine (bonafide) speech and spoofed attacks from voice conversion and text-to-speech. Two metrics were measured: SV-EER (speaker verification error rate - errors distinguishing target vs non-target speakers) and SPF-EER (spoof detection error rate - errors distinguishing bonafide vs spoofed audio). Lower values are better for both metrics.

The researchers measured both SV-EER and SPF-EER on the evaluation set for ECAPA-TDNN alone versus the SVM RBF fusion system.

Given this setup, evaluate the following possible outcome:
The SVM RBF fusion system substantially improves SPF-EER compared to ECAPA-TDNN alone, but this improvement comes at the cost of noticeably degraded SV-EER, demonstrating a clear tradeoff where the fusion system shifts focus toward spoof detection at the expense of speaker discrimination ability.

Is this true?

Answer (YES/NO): YES